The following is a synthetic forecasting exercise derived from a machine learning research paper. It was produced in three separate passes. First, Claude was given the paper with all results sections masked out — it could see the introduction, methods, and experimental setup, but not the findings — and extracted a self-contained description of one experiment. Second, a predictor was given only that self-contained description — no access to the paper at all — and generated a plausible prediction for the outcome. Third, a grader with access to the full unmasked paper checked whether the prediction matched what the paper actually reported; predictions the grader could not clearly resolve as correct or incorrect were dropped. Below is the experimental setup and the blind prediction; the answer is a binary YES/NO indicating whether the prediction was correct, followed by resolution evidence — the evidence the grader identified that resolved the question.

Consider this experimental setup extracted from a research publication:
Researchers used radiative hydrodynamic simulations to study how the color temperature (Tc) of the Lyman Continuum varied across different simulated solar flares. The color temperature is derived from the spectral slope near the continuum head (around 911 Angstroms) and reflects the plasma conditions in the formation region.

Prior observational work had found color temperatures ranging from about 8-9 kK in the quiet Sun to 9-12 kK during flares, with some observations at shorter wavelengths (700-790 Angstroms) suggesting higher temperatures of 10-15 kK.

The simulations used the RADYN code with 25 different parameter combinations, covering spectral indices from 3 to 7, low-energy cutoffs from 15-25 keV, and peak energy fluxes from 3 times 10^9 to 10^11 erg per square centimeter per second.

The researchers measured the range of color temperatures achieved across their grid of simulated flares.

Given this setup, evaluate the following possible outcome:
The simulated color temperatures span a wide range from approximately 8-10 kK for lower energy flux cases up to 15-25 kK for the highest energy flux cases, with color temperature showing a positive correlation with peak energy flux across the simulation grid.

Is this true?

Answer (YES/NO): NO